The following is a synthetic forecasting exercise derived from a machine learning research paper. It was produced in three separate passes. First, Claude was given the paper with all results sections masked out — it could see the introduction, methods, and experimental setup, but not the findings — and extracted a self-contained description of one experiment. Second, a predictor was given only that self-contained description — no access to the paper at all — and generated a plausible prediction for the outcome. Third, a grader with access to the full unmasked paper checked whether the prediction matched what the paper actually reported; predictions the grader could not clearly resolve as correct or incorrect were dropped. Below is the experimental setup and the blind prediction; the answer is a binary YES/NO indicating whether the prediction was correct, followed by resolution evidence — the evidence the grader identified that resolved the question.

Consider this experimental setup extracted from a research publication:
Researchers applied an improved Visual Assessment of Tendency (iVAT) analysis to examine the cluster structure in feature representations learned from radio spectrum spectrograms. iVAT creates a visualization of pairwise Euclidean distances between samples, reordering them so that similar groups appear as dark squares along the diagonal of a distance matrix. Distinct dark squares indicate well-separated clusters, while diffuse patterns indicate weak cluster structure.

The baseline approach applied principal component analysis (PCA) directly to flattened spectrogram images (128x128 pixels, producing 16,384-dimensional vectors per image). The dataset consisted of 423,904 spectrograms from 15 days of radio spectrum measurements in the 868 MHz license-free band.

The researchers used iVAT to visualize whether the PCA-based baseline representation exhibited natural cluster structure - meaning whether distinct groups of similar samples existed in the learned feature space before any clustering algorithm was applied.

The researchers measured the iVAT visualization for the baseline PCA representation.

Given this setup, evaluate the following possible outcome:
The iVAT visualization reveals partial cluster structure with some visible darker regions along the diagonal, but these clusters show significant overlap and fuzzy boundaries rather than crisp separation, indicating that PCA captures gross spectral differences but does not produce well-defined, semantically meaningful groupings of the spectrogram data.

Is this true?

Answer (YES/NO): NO